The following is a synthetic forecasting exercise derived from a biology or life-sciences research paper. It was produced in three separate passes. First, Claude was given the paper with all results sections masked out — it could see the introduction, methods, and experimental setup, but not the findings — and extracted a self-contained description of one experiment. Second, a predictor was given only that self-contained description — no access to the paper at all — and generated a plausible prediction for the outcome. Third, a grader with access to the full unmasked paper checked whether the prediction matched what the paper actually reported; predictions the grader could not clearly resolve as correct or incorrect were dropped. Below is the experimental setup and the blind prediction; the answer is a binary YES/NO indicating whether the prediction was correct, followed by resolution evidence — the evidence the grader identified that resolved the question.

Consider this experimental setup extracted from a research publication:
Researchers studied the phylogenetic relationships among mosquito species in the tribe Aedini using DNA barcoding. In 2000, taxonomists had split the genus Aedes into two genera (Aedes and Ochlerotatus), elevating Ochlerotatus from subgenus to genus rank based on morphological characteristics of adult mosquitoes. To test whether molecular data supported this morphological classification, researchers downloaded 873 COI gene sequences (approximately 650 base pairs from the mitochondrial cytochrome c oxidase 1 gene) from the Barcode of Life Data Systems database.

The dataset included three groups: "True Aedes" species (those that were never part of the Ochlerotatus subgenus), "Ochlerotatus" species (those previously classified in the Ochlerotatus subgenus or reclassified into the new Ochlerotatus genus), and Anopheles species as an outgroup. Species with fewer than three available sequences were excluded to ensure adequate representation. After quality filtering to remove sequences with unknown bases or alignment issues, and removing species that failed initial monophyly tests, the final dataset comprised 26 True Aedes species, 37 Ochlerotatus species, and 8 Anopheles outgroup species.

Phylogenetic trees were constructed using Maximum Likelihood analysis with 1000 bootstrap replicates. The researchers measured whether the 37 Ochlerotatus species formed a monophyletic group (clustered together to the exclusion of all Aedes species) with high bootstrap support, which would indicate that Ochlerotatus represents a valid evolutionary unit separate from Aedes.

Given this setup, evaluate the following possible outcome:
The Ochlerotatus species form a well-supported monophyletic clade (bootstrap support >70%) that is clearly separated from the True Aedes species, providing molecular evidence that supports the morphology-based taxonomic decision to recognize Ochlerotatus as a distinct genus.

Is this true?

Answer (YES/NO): NO